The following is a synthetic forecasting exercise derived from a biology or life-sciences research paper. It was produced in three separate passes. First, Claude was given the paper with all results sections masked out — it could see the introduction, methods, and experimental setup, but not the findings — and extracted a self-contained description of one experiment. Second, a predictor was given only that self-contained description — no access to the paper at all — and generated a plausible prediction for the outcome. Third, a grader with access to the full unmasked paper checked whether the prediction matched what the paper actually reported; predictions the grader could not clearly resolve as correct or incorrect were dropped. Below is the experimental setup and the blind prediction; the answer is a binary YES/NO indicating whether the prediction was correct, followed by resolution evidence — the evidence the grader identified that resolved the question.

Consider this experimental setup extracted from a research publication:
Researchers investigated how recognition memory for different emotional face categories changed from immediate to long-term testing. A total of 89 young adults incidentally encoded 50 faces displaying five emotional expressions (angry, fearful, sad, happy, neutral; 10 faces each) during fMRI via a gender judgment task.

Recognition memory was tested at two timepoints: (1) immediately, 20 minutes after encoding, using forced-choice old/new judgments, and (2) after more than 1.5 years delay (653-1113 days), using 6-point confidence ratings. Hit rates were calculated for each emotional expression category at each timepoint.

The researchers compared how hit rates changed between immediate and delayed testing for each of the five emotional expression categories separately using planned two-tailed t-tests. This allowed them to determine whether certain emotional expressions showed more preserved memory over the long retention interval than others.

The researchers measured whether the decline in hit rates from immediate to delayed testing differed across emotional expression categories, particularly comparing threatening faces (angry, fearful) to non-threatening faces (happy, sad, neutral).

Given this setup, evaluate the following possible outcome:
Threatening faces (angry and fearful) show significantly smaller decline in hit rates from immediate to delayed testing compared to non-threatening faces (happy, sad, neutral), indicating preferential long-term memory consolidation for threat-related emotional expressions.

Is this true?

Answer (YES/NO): YES